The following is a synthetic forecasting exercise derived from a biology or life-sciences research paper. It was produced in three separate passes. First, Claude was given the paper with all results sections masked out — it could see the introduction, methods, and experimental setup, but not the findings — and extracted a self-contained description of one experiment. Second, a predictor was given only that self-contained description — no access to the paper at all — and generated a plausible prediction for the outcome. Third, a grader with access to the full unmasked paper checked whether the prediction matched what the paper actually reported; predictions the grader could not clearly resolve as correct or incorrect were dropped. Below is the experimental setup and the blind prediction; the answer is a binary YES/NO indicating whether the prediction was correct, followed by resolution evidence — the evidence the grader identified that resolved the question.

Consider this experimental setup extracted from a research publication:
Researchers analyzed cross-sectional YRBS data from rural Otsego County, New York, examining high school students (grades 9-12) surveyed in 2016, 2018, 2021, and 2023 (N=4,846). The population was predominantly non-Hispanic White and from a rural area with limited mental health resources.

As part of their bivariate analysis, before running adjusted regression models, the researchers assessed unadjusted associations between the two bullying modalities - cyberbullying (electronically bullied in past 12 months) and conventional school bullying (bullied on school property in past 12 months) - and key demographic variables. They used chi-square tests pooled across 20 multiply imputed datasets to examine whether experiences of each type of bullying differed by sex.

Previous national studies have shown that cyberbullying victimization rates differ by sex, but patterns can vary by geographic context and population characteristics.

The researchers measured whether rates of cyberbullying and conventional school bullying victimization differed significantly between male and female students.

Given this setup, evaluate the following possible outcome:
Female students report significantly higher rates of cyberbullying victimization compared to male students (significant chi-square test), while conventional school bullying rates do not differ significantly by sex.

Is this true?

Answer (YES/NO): NO